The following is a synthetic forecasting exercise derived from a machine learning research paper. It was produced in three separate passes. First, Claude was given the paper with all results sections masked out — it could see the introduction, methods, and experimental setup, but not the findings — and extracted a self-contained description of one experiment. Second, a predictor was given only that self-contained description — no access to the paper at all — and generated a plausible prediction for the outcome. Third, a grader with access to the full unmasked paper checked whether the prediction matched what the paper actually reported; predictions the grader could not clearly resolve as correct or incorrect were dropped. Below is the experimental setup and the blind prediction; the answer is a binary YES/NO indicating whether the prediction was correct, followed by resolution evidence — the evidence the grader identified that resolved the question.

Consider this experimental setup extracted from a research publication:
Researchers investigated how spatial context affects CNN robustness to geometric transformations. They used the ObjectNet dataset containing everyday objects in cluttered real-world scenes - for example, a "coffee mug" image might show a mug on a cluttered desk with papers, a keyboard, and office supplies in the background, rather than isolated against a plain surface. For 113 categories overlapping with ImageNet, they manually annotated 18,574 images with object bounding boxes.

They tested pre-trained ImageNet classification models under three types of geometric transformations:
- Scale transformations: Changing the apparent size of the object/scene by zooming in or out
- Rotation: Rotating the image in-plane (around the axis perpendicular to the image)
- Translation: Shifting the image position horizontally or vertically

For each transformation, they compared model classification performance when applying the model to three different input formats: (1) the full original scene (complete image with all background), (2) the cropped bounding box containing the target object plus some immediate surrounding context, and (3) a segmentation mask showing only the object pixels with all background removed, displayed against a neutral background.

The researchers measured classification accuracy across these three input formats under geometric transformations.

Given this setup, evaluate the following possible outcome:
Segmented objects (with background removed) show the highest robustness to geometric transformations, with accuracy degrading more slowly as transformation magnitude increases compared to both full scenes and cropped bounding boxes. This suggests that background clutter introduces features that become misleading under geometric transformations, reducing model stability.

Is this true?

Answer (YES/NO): YES